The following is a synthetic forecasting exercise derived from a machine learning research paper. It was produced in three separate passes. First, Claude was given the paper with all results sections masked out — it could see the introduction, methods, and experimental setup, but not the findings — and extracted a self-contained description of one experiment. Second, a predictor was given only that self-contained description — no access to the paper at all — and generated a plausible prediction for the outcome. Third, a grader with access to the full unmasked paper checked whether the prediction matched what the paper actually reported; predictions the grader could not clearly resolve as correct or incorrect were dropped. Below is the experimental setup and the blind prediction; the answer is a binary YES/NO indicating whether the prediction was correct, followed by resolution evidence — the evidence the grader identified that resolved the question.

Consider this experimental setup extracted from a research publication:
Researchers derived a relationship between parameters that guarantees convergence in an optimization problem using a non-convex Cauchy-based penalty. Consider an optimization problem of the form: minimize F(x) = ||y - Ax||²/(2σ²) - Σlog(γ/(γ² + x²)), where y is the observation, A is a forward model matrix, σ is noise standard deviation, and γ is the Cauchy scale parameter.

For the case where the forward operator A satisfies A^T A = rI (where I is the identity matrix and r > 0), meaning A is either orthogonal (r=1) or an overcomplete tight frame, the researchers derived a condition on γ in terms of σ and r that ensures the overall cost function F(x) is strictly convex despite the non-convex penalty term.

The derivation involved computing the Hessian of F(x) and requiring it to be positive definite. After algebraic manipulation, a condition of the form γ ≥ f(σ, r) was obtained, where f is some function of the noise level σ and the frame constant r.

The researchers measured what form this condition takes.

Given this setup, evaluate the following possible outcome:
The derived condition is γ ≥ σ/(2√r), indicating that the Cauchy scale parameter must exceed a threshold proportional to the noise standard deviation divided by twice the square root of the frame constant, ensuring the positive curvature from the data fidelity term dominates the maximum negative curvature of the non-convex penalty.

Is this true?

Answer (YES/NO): YES